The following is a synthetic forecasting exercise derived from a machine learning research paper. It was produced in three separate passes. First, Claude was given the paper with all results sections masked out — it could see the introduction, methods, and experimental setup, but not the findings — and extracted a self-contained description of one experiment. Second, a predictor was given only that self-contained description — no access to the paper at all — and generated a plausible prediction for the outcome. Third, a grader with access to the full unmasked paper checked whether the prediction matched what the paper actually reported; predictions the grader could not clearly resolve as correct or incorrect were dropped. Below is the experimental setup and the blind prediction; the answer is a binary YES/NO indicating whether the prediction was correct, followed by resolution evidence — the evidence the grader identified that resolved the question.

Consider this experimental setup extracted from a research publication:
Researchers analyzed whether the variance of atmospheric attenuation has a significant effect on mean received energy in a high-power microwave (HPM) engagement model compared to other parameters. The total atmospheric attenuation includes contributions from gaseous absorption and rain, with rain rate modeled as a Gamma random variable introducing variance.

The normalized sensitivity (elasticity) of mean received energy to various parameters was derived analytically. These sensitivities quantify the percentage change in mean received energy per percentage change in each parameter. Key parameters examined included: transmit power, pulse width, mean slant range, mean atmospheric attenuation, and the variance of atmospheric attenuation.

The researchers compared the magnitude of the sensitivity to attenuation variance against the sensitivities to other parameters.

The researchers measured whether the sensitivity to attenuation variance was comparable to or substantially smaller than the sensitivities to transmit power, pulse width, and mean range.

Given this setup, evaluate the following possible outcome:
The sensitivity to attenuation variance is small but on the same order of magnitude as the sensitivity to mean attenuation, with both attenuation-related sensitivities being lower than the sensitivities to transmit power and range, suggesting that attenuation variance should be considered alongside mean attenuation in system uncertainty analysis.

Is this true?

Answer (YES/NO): NO